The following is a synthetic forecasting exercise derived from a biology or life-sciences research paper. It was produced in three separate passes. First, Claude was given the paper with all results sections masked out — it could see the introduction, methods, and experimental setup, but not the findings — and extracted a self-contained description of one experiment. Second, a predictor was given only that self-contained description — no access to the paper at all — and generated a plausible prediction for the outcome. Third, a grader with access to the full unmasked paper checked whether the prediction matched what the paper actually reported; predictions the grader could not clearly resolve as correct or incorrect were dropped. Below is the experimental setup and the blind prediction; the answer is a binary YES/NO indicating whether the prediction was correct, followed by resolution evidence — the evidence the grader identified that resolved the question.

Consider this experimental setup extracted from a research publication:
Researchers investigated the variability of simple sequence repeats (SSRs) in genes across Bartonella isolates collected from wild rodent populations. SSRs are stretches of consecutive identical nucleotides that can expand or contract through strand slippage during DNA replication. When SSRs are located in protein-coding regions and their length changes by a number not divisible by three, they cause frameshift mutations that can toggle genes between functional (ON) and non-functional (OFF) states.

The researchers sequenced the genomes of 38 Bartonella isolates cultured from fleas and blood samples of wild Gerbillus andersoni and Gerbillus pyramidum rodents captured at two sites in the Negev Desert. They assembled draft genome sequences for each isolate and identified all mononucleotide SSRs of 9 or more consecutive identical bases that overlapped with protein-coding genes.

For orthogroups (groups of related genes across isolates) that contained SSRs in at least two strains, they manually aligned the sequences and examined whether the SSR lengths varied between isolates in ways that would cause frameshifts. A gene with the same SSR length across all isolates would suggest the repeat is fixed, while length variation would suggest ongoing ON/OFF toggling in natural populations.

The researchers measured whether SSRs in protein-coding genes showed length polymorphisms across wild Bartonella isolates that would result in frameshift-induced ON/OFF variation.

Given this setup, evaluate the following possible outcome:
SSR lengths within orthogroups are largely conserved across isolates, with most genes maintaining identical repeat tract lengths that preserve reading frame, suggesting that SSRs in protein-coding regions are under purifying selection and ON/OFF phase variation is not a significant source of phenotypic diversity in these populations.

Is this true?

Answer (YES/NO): NO